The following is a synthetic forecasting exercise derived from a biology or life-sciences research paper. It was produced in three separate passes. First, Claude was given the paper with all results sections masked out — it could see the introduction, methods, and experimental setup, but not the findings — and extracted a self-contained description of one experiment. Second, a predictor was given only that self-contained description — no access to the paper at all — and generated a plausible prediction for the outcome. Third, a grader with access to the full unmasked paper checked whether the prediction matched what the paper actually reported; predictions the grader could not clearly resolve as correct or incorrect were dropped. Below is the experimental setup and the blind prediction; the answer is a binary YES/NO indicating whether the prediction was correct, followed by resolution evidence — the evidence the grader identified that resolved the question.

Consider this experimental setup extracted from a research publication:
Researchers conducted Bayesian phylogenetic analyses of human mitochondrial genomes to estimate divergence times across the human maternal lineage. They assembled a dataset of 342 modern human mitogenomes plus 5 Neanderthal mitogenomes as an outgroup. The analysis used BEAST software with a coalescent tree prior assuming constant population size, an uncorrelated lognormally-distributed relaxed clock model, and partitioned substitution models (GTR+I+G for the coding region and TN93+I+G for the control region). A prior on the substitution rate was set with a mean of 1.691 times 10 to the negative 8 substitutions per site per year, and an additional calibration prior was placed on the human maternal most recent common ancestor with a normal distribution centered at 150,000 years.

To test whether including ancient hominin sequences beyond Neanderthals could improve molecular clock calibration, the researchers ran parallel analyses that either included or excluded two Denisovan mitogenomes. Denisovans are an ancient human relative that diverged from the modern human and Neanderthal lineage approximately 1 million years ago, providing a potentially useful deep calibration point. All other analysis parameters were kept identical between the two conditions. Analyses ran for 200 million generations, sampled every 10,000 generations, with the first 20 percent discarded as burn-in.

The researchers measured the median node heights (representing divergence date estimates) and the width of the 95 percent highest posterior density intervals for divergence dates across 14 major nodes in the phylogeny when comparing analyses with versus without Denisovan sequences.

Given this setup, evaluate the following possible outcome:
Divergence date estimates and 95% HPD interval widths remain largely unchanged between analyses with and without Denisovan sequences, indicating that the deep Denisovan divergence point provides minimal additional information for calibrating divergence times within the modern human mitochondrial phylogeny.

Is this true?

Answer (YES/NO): NO